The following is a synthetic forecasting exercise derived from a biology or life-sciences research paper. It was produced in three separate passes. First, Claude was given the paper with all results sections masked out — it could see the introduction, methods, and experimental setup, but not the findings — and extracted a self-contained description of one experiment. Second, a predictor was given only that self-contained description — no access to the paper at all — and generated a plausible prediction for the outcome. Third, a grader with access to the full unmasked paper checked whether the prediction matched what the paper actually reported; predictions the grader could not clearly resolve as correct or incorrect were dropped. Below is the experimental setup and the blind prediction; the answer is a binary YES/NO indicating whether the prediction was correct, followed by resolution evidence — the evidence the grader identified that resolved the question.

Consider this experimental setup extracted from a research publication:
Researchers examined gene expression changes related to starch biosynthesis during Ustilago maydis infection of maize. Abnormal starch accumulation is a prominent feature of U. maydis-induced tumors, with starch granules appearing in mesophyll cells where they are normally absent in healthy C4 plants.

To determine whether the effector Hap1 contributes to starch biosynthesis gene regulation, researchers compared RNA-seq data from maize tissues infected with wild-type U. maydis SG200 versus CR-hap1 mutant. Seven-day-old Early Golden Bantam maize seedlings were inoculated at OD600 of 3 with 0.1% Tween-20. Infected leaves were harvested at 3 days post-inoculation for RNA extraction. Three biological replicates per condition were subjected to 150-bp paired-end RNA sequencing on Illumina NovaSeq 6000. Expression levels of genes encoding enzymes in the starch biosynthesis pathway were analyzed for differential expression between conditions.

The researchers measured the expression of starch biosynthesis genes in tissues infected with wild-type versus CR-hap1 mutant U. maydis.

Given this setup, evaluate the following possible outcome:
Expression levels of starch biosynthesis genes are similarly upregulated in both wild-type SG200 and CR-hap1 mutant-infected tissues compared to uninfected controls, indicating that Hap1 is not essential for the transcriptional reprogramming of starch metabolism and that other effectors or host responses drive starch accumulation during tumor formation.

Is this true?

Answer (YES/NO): NO